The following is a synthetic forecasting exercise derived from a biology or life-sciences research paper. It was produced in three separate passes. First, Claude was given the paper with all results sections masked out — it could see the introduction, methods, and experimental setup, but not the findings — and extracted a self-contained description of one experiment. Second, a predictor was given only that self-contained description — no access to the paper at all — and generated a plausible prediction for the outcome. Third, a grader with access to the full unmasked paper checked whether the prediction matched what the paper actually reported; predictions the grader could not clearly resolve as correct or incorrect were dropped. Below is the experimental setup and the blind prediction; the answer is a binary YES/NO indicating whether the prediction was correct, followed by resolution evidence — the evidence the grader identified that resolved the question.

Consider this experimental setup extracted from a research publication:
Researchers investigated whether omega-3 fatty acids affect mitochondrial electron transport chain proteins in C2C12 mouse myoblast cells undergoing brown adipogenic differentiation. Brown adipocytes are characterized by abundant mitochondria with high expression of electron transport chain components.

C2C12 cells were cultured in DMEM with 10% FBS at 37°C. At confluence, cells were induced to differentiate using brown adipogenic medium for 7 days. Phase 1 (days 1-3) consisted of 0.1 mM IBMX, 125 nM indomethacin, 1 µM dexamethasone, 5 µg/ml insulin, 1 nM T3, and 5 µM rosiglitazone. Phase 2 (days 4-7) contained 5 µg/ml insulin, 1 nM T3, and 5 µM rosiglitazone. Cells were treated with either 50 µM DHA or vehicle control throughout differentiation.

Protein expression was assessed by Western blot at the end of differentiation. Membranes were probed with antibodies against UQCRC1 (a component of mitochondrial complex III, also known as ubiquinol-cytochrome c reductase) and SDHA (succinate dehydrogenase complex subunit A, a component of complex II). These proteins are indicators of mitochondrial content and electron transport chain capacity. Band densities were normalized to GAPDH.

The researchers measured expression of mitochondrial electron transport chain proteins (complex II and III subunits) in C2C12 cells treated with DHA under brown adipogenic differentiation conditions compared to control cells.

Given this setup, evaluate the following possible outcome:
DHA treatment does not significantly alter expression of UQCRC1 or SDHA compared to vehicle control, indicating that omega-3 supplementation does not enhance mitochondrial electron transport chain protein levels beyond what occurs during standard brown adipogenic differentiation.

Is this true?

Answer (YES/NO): YES